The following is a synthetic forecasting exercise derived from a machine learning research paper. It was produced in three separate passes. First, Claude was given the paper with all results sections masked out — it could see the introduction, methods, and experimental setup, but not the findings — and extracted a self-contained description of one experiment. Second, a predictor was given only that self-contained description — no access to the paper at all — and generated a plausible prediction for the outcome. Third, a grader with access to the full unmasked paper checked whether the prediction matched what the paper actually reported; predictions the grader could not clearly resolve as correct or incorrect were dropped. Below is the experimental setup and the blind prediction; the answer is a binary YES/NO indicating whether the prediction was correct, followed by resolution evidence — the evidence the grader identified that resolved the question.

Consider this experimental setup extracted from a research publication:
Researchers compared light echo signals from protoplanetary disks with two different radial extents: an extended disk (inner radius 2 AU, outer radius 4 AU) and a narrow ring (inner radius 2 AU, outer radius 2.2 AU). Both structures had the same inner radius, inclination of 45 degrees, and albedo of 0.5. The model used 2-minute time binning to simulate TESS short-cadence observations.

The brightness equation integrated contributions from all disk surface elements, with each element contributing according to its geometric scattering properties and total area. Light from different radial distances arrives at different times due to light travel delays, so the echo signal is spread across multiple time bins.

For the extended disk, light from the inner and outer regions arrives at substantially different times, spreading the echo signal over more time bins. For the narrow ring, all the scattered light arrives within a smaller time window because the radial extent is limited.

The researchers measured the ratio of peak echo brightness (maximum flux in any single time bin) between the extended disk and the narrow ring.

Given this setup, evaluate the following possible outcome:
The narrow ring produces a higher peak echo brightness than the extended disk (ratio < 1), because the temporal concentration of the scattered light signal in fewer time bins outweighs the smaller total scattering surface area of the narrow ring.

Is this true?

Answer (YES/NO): NO